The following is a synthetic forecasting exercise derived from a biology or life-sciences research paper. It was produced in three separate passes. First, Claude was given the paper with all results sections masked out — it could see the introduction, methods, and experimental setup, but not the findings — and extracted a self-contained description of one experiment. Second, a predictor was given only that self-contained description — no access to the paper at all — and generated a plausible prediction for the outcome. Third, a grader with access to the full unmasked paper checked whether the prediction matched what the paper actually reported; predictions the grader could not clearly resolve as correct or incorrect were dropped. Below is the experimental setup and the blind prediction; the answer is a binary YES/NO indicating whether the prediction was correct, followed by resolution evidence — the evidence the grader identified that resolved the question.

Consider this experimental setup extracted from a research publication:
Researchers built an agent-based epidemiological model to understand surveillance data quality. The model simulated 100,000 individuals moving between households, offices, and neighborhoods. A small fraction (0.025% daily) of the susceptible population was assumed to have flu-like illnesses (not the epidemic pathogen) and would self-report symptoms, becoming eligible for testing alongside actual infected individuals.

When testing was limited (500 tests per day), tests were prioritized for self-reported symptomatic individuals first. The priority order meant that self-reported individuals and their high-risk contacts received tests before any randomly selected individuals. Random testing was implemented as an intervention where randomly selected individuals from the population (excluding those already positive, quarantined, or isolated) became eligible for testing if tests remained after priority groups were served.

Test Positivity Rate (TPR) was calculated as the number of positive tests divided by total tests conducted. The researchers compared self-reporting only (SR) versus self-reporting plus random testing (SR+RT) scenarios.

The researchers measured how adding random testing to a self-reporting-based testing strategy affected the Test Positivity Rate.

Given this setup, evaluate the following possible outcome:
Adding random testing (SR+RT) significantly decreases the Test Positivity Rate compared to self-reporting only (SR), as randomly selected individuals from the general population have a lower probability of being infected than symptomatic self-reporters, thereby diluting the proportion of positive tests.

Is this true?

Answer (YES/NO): NO